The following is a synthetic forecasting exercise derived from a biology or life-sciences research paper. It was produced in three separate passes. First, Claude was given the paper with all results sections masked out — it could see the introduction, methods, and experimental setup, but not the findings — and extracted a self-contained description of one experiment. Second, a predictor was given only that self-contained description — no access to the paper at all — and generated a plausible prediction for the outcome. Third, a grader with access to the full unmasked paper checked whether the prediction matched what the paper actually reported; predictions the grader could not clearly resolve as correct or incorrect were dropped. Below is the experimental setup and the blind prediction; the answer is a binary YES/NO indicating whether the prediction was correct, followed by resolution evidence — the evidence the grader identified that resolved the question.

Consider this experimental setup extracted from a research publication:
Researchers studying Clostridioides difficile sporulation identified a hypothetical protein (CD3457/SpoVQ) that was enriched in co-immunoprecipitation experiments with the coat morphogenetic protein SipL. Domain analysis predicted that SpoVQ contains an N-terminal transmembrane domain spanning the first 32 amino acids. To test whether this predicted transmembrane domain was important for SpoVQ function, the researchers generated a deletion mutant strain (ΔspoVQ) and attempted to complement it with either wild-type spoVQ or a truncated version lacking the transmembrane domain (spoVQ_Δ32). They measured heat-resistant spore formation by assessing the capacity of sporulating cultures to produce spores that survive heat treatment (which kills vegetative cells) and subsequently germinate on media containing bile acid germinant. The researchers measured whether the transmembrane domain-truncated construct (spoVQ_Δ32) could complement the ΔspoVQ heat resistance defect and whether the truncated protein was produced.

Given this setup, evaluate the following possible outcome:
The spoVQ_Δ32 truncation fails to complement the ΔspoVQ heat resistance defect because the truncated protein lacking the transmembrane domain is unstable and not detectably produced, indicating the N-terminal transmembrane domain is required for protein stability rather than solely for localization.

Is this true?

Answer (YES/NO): YES